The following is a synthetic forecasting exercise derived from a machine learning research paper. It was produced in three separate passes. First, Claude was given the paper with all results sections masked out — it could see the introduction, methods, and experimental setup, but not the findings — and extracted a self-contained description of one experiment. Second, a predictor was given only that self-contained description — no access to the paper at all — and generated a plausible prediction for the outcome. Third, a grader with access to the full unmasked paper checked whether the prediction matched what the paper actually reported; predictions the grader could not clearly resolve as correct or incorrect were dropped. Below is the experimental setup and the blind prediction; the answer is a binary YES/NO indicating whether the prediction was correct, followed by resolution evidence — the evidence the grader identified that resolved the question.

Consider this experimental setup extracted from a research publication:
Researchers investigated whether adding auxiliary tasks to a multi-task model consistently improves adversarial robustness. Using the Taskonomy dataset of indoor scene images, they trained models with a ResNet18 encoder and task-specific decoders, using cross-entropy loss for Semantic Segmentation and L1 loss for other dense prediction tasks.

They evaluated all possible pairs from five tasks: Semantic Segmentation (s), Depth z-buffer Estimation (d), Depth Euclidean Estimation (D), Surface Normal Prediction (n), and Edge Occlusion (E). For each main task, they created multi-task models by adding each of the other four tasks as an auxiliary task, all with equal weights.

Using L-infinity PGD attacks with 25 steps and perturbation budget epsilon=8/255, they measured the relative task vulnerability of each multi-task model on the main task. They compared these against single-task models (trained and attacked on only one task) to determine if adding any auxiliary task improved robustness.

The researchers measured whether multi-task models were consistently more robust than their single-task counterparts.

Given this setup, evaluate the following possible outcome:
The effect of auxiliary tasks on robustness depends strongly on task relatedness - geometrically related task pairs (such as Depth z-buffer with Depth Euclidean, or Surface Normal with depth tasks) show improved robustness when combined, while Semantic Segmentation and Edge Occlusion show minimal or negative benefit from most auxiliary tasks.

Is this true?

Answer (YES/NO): NO